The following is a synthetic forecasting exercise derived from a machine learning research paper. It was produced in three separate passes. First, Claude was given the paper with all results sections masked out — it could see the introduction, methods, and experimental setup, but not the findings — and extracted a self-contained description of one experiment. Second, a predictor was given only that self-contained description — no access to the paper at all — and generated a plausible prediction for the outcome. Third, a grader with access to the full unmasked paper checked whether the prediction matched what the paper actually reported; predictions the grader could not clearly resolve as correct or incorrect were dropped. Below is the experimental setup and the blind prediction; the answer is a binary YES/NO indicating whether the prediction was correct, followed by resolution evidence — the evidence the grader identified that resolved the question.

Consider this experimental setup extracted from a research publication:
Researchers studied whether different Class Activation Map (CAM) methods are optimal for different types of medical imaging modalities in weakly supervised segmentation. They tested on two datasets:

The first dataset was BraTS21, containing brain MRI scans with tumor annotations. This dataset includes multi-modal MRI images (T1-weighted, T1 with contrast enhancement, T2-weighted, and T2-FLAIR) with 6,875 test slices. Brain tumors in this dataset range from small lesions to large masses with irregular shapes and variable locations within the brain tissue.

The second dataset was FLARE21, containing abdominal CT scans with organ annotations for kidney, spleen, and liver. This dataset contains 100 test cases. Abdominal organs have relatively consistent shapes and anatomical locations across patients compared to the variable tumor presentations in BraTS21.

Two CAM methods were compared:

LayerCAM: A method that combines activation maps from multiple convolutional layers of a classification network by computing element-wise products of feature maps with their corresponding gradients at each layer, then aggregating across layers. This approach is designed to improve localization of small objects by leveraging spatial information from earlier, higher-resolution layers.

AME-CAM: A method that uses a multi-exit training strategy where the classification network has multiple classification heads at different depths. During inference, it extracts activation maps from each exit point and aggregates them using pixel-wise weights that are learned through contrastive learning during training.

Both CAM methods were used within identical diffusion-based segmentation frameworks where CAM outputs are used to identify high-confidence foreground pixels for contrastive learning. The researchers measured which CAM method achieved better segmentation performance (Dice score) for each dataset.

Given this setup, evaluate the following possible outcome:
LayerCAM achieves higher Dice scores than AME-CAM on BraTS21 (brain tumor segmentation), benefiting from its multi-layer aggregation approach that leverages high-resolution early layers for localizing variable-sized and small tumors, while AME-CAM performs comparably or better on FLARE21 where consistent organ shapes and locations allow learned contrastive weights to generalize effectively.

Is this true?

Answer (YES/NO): NO